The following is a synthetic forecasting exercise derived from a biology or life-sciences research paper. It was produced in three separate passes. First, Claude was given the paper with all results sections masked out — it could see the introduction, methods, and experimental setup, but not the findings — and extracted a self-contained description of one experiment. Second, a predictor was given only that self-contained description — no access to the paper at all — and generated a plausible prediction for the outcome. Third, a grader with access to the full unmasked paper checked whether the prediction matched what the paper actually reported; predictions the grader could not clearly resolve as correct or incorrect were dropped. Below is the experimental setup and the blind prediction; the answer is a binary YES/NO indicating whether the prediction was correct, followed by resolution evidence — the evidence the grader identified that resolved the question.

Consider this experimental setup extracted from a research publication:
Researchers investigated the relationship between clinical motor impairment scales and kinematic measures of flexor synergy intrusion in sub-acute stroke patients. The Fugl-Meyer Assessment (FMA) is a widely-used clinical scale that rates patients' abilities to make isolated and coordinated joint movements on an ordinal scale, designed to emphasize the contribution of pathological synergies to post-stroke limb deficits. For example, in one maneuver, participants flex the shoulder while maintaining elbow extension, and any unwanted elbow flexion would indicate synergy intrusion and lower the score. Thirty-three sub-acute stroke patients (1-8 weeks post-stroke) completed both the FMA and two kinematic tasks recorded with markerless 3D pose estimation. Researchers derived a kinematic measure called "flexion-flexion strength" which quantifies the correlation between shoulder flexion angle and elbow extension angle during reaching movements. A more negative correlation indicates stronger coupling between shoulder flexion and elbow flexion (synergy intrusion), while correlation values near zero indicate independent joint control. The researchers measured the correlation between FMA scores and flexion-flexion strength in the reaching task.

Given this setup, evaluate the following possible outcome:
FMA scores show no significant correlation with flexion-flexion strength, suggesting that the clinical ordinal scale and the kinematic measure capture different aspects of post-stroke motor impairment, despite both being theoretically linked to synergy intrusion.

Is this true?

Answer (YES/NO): NO